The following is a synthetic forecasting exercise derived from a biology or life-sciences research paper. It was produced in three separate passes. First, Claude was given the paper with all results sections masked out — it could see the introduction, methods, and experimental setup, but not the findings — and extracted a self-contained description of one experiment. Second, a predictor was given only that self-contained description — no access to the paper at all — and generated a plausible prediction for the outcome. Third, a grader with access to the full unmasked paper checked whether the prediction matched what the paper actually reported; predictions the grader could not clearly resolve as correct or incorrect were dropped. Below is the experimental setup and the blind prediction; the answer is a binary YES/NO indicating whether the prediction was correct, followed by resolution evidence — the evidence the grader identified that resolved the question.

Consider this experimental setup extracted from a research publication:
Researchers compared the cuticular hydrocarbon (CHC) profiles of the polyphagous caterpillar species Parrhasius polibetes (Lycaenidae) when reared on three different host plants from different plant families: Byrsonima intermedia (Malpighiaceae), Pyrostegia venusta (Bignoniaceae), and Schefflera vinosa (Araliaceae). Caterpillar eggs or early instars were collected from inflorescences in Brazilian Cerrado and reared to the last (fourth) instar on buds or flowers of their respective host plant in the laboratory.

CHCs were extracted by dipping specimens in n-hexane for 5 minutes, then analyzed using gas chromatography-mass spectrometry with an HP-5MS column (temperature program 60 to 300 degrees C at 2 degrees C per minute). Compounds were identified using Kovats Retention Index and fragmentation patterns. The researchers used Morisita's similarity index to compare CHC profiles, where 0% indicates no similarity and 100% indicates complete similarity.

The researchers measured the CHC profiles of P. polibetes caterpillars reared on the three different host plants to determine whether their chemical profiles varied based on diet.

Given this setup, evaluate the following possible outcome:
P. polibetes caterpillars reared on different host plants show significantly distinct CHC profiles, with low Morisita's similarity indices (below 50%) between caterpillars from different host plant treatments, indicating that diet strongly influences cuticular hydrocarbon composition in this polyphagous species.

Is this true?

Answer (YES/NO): NO